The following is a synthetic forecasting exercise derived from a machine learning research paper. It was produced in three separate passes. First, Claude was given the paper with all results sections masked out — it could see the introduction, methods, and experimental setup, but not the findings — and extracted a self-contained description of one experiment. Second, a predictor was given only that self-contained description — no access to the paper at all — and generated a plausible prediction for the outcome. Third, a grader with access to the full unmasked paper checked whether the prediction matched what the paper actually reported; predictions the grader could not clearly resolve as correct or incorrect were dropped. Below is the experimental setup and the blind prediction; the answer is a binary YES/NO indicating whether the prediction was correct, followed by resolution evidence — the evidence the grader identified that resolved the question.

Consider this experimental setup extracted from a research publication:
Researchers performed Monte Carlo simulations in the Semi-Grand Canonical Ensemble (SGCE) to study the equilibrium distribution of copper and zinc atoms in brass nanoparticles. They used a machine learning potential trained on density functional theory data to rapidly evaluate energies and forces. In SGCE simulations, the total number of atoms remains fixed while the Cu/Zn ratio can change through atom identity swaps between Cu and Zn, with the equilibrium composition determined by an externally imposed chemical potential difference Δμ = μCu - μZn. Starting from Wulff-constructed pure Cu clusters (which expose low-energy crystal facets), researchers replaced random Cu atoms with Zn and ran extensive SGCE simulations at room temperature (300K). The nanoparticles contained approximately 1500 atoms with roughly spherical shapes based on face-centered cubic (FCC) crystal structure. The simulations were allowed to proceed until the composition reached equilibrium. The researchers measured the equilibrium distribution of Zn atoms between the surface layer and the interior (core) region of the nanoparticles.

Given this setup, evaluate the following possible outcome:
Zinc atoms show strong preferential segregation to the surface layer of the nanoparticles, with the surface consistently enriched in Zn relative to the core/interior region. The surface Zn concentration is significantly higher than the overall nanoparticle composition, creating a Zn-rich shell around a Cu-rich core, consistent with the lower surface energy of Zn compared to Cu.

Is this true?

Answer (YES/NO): YES